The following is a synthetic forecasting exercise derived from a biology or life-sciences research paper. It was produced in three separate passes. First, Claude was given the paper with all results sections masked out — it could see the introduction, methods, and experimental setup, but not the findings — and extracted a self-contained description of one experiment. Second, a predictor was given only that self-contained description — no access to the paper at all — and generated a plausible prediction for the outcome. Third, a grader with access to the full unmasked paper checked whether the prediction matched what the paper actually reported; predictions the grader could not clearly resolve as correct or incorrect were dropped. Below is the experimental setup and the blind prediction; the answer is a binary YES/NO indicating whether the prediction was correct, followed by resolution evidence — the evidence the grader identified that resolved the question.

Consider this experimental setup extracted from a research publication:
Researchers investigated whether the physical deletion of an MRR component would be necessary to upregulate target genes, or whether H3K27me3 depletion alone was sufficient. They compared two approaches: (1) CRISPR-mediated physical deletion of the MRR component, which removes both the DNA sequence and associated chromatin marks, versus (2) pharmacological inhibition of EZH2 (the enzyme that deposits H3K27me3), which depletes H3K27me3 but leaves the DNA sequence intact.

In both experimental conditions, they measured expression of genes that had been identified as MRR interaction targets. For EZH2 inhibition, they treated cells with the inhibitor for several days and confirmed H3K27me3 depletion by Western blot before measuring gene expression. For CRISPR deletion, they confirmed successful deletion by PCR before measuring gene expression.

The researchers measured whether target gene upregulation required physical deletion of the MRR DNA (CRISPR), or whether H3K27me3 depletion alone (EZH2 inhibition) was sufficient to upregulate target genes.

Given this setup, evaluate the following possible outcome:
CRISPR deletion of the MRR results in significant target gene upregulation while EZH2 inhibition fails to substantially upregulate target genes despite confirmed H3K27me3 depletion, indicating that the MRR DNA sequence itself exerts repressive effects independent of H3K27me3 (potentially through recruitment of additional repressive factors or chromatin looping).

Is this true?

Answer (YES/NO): NO